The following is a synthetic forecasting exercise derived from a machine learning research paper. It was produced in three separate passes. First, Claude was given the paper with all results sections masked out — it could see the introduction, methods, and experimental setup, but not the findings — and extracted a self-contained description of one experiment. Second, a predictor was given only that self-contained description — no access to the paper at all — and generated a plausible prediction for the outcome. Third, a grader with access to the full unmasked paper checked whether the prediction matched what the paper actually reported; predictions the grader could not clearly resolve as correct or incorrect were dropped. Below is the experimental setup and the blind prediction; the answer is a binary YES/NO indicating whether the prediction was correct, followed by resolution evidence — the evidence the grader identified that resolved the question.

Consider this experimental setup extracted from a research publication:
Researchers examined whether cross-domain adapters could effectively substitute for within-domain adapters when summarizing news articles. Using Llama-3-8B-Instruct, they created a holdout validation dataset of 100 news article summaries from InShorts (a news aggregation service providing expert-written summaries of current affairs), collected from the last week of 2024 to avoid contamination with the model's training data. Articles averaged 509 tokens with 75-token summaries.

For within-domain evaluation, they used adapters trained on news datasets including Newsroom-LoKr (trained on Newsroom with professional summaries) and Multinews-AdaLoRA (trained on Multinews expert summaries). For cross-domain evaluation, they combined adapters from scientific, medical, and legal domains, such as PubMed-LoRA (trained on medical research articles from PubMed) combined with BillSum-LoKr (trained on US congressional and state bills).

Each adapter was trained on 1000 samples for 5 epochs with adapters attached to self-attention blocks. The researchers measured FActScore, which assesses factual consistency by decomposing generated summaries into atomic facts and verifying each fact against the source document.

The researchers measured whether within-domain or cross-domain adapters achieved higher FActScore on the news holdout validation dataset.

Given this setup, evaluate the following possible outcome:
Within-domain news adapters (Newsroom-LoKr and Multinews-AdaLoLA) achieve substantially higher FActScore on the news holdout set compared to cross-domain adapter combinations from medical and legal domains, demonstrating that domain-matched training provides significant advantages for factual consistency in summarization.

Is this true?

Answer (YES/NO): NO